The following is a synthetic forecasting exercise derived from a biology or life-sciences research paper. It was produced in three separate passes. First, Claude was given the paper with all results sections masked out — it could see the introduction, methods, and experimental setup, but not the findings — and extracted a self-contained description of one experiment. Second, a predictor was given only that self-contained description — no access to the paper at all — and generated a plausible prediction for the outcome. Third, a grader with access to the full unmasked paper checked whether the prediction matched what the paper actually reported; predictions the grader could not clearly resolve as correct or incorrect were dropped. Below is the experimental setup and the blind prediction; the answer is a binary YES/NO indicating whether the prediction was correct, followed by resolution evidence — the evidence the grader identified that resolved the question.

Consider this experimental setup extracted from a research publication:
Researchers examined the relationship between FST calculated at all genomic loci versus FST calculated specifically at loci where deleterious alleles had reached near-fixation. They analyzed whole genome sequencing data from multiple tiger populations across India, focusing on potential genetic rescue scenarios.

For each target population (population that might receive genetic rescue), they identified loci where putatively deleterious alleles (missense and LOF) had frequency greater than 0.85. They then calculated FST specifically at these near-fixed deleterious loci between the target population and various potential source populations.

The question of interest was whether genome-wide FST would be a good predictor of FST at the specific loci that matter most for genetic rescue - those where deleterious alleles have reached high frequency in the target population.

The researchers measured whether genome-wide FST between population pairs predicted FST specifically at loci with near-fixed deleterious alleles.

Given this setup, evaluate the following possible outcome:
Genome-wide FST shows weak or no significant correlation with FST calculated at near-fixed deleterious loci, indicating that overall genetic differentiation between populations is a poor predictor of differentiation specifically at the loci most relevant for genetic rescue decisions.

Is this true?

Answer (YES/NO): NO